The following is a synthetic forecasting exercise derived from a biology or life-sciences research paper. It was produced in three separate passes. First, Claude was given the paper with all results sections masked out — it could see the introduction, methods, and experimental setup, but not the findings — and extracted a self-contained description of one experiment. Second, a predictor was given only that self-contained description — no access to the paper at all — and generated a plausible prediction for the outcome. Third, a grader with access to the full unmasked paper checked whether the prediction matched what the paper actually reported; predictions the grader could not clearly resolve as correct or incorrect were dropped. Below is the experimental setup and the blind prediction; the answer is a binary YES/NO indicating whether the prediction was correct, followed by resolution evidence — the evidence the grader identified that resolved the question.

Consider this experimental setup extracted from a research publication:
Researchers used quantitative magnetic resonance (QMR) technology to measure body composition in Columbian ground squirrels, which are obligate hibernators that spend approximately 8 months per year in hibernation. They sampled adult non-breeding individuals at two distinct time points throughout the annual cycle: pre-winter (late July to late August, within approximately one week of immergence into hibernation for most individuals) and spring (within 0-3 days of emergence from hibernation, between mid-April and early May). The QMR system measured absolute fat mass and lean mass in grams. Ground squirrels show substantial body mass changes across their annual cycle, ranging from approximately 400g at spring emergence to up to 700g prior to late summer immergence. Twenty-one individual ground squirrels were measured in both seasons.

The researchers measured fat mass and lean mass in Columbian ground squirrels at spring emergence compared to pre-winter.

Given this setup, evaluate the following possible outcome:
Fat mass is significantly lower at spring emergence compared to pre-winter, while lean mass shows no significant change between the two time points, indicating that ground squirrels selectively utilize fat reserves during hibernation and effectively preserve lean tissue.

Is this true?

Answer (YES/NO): NO